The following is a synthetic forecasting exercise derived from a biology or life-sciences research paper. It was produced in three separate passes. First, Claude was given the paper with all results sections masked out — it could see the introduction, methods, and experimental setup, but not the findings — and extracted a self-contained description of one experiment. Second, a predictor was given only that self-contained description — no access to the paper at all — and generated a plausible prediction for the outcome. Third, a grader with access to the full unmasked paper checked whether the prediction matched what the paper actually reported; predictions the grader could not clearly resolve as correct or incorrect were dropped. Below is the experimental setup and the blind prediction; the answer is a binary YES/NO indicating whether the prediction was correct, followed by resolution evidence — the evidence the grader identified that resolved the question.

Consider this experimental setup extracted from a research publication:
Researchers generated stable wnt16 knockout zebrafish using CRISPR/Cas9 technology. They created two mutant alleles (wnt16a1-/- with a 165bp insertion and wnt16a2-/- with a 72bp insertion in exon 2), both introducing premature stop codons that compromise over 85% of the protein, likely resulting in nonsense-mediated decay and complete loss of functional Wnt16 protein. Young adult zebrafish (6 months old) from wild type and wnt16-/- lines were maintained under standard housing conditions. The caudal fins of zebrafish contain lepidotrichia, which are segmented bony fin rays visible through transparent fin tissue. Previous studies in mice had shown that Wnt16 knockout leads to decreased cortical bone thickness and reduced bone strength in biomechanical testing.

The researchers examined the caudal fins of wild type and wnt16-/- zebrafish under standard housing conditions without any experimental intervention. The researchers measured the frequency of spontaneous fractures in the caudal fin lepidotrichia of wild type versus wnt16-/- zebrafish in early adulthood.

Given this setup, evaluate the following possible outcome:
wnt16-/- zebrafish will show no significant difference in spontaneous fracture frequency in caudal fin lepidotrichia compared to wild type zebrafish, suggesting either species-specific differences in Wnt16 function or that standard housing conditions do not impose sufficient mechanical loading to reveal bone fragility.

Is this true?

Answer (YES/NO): NO